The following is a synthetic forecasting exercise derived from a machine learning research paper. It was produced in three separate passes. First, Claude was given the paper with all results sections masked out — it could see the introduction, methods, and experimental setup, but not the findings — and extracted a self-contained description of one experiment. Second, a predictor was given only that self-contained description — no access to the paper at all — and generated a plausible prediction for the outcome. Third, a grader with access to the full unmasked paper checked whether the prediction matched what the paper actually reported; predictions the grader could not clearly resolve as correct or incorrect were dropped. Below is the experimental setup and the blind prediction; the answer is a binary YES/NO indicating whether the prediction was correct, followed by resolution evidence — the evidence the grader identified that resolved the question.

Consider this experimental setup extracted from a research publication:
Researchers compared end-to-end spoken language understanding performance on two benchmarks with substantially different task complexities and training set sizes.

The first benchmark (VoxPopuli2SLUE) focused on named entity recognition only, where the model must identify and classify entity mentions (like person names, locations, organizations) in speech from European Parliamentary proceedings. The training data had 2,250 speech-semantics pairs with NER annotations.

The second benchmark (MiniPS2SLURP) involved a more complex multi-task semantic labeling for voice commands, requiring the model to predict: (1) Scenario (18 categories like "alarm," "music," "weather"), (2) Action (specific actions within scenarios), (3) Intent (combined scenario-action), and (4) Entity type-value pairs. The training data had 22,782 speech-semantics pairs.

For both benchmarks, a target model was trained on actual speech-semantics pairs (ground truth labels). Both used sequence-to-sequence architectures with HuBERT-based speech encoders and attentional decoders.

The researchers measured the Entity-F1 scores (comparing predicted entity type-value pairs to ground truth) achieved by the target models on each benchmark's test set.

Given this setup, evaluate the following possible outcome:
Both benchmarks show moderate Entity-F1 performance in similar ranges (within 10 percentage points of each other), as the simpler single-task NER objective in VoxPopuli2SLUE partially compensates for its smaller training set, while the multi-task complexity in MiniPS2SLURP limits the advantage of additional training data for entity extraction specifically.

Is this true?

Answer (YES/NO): YES